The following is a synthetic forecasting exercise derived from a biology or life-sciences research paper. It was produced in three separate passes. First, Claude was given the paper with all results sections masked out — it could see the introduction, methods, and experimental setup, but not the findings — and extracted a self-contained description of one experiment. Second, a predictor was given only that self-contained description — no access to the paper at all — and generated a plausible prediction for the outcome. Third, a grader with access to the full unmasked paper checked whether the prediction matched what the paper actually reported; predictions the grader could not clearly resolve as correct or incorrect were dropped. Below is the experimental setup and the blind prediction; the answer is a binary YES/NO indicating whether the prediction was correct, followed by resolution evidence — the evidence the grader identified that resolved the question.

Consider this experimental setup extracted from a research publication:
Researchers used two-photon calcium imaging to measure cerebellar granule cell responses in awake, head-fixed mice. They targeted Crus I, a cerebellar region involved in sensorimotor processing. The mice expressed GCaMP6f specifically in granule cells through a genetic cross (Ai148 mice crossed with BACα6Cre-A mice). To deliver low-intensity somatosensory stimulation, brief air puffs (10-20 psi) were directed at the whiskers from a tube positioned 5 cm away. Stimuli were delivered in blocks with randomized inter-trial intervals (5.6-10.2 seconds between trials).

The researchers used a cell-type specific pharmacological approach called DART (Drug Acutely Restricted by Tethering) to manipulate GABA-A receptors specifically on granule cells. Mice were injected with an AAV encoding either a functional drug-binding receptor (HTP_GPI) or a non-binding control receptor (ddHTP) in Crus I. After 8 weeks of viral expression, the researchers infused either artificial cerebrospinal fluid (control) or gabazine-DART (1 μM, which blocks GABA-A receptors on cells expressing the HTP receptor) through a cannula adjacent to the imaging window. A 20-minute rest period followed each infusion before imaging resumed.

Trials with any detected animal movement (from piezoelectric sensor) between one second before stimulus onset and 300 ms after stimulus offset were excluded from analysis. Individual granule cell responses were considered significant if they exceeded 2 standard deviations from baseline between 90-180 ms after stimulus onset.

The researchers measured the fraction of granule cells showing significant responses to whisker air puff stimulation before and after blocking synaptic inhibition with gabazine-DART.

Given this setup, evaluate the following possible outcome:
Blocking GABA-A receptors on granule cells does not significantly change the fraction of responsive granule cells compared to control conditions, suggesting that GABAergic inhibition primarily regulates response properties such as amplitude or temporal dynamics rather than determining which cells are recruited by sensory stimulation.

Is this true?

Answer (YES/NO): NO